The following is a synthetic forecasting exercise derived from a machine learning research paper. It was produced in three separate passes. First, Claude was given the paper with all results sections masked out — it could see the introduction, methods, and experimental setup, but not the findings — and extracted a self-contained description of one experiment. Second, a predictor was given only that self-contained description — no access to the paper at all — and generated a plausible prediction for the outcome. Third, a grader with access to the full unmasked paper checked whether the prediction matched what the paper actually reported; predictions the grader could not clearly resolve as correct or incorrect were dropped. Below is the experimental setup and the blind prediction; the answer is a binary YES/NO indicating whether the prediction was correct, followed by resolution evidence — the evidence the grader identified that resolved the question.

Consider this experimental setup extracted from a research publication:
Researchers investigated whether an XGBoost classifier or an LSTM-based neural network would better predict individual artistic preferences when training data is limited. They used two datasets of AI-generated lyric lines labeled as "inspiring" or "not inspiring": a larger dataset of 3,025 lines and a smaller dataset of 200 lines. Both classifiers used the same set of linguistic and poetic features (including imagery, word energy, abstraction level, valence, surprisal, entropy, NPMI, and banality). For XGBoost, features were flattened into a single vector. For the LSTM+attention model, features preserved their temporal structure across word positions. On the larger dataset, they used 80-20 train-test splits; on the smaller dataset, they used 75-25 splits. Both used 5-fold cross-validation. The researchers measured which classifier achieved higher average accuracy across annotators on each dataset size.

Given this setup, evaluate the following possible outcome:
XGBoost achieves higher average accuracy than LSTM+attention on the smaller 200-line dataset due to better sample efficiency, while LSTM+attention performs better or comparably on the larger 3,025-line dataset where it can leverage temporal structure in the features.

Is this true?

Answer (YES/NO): NO